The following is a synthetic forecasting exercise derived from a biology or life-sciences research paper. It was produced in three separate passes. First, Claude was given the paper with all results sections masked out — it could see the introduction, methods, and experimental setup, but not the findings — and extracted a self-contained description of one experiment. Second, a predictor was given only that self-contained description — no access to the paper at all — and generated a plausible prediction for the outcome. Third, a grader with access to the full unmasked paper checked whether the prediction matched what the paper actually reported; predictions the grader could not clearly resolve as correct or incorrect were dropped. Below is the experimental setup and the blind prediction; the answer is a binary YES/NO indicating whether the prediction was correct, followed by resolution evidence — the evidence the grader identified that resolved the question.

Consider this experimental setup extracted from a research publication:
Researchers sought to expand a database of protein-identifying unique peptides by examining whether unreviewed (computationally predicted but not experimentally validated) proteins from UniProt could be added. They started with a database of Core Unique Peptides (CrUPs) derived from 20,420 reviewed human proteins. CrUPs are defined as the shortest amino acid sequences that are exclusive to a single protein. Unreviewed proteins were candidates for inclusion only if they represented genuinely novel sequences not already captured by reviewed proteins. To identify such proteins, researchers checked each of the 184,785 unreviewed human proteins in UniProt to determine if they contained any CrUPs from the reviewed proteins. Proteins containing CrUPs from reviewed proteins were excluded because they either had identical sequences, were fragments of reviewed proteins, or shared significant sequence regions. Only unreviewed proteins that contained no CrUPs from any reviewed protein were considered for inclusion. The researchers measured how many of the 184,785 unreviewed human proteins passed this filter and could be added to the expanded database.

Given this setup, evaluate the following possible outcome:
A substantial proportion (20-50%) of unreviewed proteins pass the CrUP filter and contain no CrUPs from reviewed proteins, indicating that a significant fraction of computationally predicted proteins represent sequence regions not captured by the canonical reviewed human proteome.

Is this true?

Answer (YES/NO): NO